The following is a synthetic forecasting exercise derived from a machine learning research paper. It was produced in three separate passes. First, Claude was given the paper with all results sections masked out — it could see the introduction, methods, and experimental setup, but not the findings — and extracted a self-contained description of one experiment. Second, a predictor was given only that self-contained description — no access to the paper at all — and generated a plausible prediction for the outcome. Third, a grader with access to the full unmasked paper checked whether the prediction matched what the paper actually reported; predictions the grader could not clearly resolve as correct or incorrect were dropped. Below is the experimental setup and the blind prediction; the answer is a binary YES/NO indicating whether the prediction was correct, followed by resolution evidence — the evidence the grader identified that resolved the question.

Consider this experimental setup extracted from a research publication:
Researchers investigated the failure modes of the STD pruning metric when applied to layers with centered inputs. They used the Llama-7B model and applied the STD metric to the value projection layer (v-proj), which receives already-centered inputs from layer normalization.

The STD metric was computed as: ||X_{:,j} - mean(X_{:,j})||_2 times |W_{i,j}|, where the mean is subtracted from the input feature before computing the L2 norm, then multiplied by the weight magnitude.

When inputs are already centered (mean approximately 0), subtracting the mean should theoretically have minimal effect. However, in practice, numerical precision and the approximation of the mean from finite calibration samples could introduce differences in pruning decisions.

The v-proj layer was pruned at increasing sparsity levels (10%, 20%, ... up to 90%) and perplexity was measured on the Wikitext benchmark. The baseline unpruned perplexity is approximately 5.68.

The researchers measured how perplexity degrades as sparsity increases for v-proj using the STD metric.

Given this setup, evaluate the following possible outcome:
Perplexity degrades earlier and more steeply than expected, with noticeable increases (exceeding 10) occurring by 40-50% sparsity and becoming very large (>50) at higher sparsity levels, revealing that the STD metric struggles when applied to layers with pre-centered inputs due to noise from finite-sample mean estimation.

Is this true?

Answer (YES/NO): NO